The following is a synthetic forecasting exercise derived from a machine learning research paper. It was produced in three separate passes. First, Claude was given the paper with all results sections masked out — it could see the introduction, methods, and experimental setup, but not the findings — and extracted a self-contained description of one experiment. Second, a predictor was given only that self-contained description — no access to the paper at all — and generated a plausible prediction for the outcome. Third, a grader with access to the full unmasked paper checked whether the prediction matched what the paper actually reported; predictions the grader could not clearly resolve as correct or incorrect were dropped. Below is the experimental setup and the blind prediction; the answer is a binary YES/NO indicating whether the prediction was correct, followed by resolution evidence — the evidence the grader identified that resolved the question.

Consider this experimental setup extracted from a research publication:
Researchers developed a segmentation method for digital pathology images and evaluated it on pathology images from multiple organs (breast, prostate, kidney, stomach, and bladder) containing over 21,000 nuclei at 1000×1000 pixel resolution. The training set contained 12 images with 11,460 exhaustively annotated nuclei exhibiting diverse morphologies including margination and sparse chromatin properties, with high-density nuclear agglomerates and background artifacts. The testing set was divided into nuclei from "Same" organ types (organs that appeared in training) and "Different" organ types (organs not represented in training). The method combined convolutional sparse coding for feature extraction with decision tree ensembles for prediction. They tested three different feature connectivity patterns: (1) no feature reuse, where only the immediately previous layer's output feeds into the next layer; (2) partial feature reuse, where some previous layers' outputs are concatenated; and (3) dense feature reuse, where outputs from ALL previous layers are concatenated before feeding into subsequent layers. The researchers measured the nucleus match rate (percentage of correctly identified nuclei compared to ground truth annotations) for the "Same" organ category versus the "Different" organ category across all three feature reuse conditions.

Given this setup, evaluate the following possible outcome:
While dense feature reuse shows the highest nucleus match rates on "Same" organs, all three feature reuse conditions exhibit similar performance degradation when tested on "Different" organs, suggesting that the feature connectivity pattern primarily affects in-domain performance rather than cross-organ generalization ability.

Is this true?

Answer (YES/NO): NO